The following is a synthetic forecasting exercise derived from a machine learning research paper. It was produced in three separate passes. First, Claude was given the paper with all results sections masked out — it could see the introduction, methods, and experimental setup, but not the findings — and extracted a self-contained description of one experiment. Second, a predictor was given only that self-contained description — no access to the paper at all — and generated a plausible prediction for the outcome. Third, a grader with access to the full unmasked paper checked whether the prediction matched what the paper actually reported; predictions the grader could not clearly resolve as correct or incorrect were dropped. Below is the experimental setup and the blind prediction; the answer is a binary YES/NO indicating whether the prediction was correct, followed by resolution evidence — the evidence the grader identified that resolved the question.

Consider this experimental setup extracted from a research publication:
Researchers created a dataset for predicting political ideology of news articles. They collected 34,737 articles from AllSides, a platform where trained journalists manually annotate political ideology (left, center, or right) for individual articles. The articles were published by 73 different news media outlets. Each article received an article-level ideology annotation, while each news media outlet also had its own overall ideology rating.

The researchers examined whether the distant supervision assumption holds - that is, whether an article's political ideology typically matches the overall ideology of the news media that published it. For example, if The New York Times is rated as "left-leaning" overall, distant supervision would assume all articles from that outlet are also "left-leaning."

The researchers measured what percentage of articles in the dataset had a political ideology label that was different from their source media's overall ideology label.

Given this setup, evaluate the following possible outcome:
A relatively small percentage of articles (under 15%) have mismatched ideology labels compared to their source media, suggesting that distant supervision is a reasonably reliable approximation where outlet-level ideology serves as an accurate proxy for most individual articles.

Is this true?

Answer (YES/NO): YES